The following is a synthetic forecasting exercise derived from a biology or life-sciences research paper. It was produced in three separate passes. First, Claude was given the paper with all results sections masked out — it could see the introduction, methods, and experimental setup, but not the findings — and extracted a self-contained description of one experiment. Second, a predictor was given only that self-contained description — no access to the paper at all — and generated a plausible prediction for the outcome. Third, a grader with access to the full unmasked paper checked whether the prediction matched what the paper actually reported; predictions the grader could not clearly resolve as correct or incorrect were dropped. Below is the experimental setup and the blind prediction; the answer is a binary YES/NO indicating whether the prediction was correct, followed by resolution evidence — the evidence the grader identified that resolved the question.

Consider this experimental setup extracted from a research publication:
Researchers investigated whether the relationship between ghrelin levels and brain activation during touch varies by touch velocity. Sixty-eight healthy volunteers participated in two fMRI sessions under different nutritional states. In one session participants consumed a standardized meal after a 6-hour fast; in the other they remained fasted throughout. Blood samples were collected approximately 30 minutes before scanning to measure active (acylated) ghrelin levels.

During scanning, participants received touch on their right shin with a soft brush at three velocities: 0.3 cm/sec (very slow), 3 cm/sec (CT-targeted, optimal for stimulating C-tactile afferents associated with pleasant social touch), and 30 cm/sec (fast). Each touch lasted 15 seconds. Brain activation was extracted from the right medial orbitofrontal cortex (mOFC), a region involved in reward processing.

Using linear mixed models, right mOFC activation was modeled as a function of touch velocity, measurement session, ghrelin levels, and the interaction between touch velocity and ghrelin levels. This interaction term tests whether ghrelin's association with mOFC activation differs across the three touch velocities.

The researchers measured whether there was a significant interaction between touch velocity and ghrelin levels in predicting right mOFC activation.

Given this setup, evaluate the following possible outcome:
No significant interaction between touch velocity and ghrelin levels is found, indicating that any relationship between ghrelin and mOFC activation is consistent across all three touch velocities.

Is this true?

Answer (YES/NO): YES